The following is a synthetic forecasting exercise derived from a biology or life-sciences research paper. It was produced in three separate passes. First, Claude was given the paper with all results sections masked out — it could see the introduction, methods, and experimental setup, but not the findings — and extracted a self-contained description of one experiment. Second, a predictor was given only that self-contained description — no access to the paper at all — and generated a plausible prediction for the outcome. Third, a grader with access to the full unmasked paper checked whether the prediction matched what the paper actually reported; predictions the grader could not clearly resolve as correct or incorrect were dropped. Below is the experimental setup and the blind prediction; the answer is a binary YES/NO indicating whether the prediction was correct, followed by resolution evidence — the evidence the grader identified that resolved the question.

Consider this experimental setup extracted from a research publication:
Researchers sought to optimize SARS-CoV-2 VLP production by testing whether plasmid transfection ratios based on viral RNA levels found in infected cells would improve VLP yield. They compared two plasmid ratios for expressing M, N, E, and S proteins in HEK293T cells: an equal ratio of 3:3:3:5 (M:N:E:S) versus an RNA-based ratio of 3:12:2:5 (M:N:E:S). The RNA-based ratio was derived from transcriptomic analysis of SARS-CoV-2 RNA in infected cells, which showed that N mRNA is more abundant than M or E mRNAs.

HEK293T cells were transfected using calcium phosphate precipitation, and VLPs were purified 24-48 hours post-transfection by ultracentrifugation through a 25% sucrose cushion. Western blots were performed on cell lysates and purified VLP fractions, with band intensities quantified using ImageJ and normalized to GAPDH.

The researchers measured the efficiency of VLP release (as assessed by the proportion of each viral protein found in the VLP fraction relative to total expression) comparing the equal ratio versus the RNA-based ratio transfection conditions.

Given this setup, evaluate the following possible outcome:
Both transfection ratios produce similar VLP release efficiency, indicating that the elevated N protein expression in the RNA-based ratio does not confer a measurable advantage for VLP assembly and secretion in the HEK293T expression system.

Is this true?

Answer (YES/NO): NO